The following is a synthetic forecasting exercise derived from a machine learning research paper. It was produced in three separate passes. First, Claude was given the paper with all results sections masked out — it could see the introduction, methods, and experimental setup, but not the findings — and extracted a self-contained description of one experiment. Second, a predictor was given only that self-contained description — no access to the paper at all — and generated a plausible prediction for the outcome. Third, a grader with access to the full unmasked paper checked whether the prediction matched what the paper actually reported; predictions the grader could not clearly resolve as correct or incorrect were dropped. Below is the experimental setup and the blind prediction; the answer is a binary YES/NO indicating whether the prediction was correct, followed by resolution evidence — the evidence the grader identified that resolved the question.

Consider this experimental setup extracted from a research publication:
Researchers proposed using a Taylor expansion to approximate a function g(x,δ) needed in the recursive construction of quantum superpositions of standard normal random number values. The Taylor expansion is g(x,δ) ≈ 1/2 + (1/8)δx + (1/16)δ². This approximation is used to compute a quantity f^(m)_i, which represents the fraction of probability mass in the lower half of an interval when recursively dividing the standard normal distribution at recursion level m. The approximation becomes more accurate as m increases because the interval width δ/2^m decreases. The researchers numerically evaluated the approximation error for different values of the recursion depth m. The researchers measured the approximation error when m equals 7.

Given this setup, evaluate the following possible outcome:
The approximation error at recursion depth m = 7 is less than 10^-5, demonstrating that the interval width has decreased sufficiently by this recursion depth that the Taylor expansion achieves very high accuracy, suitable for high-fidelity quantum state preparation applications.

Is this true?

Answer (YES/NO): YES